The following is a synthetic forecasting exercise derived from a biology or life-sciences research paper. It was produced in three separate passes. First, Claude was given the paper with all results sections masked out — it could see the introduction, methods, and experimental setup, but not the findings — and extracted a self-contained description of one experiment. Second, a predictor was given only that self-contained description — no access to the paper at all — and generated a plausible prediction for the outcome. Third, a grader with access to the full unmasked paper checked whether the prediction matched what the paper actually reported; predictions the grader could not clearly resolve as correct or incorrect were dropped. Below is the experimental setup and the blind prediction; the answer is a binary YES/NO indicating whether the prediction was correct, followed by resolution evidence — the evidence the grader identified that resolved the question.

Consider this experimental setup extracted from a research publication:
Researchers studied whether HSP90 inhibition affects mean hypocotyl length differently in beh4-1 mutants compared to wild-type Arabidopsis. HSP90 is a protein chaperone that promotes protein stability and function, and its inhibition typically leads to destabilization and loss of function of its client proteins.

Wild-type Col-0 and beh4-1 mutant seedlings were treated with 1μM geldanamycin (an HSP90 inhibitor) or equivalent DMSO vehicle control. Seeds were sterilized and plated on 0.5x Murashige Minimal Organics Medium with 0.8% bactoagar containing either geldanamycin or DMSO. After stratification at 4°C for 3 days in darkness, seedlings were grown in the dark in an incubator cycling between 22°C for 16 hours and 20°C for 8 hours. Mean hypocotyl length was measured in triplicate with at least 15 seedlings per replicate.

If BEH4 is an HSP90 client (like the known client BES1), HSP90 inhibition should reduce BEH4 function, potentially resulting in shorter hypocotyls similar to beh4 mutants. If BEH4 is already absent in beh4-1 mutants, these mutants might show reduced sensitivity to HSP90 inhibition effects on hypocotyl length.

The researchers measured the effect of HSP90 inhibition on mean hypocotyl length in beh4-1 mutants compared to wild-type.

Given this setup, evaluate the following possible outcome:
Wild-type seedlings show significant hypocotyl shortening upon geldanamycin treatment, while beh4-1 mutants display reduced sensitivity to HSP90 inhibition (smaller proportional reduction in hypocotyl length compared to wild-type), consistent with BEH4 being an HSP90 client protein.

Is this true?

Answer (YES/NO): YES